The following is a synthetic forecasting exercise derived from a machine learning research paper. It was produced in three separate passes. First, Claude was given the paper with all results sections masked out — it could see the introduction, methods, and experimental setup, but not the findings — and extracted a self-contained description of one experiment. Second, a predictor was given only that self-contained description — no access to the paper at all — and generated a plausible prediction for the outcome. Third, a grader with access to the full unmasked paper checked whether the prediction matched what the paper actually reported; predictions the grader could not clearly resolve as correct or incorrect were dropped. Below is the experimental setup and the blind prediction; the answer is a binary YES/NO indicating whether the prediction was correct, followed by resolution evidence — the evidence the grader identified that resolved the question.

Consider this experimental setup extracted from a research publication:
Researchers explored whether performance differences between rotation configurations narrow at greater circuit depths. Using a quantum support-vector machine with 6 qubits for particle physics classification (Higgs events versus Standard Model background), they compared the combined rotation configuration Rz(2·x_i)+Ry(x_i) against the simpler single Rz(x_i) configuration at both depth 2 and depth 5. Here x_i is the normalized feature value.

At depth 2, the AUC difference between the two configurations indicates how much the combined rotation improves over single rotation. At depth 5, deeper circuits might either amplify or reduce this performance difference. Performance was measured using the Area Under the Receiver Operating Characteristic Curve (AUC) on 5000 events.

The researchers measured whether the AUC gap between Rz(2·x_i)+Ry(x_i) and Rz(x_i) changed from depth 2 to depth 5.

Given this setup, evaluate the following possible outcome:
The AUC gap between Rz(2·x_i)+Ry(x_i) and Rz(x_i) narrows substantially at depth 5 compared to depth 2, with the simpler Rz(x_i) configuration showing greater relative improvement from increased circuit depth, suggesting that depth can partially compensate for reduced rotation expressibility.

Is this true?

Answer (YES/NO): NO